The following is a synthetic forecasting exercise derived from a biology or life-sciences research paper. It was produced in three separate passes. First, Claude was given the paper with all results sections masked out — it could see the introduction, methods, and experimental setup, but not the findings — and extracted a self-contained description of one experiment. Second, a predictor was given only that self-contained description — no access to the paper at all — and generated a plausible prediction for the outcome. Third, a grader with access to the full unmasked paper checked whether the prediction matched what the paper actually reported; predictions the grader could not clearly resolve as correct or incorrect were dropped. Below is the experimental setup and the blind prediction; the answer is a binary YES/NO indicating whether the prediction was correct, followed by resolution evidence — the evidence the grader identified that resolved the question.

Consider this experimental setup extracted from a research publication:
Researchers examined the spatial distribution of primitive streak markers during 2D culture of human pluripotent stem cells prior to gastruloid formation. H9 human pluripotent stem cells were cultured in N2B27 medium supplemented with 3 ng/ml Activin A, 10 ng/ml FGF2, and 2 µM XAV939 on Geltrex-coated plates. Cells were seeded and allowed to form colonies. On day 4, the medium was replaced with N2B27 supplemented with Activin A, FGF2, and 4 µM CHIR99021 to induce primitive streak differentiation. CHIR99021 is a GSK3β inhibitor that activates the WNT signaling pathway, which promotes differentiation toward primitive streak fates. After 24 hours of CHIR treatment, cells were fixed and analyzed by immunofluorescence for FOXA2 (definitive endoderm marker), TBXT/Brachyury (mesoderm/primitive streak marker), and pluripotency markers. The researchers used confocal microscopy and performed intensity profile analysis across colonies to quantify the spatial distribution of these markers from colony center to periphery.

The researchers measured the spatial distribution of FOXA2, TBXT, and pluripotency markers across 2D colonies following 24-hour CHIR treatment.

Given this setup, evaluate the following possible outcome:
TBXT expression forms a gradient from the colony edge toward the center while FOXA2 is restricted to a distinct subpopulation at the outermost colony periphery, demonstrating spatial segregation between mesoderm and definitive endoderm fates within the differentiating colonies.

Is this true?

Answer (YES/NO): NO